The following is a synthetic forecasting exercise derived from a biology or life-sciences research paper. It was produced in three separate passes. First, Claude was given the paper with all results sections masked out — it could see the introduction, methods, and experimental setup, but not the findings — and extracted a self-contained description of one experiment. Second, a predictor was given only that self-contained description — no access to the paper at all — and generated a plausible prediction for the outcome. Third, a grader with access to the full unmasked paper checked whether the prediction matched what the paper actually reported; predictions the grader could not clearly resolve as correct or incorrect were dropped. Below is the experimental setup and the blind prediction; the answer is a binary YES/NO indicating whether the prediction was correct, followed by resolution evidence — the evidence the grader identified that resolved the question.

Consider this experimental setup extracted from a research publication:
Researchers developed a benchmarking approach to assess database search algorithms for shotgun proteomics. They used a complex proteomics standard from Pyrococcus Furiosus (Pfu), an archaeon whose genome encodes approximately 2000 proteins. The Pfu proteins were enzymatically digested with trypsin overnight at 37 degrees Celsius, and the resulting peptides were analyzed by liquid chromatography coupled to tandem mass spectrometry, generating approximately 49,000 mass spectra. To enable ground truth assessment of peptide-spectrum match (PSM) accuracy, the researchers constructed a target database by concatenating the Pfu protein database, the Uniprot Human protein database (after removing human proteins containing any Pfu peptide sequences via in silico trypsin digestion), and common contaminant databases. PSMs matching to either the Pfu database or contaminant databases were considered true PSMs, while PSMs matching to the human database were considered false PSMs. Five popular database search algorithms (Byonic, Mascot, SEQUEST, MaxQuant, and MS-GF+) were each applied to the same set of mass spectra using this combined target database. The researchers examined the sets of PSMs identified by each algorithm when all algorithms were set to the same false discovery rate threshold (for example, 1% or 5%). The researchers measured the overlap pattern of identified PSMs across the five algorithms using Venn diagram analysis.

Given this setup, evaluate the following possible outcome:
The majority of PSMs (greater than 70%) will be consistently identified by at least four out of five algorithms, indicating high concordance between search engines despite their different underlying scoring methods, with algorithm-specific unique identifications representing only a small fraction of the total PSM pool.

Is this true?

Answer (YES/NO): NO